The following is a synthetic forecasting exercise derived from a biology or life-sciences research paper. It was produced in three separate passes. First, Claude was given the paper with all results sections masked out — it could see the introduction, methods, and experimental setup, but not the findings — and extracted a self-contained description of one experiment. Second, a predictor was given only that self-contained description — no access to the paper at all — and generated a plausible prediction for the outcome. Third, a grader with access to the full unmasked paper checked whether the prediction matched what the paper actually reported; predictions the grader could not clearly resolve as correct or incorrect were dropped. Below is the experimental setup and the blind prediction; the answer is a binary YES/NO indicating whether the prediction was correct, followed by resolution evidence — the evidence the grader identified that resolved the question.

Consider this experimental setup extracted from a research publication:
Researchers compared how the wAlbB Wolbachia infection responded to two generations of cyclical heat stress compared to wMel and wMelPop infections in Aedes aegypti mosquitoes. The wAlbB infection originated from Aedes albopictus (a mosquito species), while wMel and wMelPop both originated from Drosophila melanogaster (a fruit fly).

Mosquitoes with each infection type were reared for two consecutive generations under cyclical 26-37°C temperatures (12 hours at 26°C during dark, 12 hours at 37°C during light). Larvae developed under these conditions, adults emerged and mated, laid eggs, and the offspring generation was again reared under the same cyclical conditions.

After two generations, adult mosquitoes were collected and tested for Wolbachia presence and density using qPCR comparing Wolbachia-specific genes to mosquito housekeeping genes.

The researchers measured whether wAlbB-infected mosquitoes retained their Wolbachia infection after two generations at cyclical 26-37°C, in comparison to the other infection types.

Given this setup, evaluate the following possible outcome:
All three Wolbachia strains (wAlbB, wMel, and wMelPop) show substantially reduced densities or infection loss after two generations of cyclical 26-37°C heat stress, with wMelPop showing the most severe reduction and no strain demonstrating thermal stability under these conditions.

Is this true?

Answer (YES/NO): NO